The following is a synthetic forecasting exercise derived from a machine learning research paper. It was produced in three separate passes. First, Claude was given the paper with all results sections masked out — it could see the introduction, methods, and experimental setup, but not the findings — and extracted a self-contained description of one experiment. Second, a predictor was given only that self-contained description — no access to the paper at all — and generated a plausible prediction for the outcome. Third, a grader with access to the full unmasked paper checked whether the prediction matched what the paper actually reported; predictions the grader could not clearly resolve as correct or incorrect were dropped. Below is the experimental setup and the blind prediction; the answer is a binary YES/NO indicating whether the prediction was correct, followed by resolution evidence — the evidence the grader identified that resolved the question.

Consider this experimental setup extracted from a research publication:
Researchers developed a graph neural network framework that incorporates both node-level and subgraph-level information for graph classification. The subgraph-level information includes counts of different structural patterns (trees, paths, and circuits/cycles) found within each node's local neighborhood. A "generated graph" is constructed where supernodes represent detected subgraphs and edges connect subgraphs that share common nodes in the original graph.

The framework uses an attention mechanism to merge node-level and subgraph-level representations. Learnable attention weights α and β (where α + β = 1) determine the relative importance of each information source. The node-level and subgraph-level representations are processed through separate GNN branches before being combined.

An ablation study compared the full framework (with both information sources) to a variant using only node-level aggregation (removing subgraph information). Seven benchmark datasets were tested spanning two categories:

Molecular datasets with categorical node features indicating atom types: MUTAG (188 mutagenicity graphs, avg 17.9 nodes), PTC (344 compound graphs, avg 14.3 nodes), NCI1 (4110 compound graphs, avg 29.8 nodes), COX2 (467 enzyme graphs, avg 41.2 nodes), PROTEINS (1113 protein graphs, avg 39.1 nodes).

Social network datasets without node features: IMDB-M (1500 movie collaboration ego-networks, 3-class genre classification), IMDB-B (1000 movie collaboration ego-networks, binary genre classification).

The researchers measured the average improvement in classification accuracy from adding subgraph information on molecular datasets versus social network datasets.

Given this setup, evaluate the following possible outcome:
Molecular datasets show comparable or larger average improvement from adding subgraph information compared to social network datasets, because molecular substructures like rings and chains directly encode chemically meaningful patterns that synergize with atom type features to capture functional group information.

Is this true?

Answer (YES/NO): YES